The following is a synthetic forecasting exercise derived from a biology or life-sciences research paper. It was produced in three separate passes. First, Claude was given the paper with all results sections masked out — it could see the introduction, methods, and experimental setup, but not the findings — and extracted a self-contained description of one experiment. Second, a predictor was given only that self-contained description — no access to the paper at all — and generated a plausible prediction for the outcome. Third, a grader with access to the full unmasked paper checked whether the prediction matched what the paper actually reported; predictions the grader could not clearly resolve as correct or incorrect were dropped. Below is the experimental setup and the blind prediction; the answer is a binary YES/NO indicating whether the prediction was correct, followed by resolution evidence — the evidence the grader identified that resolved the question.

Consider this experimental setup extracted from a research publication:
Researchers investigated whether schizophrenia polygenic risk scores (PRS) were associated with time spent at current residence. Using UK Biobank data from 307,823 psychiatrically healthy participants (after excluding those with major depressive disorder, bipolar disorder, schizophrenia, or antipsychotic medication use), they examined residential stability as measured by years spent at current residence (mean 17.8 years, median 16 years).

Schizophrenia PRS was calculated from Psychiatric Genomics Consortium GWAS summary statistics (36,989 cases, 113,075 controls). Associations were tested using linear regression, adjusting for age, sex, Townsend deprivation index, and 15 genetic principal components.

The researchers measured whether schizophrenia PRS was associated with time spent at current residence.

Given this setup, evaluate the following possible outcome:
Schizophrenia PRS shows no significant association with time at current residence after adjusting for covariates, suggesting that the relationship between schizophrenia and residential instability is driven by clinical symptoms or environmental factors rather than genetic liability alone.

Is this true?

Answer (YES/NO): NO